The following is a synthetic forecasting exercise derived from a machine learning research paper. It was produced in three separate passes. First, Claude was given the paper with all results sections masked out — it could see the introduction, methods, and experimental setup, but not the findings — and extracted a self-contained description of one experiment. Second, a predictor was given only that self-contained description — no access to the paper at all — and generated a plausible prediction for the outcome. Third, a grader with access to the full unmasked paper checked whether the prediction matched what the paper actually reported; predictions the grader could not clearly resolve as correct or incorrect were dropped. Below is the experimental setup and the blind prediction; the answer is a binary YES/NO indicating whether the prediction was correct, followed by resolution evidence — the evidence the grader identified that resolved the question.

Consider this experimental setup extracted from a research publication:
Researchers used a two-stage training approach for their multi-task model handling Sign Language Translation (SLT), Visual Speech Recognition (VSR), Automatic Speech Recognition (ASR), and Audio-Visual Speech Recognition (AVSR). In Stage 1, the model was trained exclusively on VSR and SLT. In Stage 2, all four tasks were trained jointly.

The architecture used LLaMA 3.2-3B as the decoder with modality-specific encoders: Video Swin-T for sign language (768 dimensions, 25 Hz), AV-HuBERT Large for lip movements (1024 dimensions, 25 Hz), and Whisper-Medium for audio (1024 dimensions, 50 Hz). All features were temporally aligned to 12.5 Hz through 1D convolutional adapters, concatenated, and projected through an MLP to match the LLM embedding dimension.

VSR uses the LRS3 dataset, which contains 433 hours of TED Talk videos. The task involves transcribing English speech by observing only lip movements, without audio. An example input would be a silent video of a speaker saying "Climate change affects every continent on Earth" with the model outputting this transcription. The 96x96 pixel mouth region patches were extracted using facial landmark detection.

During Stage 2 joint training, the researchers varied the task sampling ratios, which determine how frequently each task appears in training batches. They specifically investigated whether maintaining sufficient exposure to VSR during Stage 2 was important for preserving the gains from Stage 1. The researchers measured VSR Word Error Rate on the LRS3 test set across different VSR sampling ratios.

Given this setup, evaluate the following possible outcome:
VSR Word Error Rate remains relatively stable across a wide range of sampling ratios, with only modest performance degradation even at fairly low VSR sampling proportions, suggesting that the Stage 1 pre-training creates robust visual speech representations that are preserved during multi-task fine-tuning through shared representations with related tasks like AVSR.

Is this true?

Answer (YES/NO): NO